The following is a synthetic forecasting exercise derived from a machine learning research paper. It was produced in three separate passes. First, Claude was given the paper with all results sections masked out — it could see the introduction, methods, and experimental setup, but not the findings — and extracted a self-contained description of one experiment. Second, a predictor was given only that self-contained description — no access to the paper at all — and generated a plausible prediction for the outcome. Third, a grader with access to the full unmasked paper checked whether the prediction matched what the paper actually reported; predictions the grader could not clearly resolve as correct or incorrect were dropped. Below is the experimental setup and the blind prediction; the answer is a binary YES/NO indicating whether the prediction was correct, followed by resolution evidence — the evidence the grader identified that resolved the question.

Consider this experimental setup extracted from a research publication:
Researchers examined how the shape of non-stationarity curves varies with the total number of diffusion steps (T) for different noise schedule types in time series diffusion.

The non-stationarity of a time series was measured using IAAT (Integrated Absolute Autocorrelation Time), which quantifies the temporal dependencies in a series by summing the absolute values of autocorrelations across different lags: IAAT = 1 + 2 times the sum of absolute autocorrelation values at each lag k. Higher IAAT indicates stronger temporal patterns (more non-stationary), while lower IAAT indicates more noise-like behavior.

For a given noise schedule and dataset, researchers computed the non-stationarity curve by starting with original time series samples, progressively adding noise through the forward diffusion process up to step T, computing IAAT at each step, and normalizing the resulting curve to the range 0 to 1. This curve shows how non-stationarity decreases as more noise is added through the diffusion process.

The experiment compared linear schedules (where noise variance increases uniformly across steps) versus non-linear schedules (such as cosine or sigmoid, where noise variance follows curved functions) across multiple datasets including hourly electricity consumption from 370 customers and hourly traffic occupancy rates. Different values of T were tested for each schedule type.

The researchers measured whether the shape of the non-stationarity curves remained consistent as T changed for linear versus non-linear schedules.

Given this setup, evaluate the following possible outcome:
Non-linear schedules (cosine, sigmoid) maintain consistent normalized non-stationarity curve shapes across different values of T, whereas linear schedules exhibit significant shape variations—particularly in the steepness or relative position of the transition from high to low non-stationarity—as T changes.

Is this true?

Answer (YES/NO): YES